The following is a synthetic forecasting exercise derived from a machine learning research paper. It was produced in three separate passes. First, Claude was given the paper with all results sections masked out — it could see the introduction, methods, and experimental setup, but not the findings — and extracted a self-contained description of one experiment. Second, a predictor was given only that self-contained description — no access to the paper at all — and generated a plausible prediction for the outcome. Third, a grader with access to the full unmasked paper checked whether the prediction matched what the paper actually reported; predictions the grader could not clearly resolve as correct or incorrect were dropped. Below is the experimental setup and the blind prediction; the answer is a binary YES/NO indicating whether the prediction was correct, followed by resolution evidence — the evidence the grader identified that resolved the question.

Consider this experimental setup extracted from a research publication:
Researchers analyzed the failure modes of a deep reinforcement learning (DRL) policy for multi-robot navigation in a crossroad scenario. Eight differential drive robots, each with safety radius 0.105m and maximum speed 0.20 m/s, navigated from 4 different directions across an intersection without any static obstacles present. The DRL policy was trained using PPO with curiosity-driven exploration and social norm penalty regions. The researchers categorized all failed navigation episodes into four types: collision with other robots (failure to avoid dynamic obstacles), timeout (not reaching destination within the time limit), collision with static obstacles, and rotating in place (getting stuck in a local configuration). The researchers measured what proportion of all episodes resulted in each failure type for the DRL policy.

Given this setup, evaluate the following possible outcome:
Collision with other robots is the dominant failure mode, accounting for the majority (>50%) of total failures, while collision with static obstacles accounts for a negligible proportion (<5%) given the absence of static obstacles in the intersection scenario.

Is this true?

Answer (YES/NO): YES